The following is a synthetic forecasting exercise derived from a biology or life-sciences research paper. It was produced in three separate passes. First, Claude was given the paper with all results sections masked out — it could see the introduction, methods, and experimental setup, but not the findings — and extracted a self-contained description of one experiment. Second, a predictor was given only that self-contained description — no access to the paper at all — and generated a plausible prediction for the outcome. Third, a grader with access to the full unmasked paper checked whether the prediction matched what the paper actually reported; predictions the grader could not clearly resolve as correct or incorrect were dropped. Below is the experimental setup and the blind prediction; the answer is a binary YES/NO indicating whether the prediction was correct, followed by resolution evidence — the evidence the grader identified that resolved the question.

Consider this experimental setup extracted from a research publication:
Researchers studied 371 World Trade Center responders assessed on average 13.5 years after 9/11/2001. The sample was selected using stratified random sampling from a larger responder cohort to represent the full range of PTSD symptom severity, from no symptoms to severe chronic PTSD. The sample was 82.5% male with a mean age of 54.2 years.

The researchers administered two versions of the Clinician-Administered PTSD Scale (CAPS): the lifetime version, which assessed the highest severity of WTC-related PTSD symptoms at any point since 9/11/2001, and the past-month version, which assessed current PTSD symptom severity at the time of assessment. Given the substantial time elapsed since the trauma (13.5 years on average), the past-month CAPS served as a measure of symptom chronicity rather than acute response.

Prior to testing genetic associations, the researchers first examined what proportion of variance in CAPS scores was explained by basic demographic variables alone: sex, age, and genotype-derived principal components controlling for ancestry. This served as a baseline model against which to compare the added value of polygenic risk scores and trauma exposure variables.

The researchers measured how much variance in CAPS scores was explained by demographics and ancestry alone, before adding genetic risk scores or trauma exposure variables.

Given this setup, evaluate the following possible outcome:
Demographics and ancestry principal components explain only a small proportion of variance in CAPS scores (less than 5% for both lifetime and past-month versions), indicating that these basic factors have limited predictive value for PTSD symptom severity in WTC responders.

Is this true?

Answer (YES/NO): NO